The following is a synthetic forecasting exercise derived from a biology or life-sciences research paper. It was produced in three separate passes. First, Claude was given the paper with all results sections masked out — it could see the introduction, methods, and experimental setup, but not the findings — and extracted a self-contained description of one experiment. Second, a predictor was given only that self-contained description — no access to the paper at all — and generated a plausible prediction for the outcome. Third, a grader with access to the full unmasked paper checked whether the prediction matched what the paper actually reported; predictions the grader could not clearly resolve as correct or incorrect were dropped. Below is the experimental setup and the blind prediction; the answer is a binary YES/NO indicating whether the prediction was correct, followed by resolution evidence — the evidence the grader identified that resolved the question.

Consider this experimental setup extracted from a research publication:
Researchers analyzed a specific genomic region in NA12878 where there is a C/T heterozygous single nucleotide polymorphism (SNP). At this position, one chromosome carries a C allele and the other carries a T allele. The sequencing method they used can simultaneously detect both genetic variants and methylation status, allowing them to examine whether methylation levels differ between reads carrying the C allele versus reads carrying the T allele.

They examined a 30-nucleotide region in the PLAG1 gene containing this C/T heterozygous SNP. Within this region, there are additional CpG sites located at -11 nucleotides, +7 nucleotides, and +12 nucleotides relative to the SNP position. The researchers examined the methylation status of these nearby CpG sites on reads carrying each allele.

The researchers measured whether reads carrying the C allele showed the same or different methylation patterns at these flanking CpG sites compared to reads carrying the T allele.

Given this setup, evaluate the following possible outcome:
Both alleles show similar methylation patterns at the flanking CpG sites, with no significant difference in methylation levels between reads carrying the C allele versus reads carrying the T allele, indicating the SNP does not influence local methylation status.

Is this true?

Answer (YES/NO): NO